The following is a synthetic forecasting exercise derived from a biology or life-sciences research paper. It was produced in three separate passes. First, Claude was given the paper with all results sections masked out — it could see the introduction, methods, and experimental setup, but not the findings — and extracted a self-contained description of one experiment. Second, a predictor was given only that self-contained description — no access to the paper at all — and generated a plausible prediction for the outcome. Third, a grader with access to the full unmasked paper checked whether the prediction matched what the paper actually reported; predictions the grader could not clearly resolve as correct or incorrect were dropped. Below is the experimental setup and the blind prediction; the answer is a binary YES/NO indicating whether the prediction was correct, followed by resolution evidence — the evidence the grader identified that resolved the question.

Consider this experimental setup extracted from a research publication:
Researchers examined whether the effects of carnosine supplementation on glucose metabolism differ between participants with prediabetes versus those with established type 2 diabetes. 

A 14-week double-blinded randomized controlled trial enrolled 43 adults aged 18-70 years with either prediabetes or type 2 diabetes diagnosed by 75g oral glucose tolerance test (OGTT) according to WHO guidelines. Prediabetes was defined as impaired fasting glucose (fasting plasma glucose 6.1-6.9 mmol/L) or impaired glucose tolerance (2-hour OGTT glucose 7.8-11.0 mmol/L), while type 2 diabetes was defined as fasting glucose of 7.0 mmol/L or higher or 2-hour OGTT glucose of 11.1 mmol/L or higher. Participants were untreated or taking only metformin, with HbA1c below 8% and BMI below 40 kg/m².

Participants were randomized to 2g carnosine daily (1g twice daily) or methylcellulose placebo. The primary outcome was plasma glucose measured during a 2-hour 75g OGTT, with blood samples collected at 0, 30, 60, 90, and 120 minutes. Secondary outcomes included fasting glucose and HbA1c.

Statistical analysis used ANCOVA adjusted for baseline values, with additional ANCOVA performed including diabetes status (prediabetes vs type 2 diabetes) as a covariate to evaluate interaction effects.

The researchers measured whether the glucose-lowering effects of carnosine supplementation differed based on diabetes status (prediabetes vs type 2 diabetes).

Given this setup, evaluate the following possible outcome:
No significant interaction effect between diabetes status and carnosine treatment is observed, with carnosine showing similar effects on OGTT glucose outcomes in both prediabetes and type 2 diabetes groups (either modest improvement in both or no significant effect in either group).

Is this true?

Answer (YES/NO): YES